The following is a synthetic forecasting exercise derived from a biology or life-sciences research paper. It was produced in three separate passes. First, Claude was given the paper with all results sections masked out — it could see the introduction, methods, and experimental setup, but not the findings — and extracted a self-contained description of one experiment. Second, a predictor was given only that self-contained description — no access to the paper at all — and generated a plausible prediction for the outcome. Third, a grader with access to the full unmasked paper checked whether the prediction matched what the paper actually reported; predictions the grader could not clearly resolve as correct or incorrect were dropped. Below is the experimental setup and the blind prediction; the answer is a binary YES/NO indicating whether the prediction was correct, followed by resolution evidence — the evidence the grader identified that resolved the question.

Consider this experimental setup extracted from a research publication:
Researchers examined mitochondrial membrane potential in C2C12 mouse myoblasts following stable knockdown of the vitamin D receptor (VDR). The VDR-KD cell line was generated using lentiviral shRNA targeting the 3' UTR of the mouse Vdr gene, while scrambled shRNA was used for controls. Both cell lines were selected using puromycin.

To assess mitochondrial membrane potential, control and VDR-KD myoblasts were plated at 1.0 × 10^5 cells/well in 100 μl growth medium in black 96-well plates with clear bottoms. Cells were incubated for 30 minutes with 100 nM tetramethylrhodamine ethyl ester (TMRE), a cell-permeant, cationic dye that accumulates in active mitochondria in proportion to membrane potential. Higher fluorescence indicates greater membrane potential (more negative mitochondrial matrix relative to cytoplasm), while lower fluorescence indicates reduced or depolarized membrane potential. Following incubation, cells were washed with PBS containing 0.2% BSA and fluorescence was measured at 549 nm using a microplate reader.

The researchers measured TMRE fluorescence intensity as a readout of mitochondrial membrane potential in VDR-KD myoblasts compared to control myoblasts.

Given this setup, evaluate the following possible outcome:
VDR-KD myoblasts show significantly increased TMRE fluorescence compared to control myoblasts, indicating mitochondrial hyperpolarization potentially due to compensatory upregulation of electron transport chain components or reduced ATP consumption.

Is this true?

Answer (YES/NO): NO